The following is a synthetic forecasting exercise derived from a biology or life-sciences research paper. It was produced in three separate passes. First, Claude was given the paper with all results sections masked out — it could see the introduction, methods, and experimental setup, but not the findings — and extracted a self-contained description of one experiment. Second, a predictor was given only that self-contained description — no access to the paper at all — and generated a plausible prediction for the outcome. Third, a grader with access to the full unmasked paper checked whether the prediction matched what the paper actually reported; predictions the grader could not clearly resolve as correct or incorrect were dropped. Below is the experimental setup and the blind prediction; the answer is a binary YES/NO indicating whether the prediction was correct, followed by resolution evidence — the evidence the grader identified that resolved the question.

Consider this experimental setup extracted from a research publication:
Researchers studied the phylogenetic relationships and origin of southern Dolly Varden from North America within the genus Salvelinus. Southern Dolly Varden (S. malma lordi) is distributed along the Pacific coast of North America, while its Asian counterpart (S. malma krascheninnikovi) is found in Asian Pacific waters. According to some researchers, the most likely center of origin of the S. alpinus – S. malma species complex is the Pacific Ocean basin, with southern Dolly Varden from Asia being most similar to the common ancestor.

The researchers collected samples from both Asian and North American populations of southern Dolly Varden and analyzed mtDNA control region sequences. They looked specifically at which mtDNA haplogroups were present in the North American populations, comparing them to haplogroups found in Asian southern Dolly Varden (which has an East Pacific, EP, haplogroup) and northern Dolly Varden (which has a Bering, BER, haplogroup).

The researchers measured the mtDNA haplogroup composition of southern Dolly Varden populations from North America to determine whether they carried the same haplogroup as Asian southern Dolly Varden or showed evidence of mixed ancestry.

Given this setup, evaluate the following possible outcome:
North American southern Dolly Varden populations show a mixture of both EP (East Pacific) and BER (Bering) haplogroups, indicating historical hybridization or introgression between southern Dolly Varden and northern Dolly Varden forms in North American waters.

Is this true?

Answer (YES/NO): YES